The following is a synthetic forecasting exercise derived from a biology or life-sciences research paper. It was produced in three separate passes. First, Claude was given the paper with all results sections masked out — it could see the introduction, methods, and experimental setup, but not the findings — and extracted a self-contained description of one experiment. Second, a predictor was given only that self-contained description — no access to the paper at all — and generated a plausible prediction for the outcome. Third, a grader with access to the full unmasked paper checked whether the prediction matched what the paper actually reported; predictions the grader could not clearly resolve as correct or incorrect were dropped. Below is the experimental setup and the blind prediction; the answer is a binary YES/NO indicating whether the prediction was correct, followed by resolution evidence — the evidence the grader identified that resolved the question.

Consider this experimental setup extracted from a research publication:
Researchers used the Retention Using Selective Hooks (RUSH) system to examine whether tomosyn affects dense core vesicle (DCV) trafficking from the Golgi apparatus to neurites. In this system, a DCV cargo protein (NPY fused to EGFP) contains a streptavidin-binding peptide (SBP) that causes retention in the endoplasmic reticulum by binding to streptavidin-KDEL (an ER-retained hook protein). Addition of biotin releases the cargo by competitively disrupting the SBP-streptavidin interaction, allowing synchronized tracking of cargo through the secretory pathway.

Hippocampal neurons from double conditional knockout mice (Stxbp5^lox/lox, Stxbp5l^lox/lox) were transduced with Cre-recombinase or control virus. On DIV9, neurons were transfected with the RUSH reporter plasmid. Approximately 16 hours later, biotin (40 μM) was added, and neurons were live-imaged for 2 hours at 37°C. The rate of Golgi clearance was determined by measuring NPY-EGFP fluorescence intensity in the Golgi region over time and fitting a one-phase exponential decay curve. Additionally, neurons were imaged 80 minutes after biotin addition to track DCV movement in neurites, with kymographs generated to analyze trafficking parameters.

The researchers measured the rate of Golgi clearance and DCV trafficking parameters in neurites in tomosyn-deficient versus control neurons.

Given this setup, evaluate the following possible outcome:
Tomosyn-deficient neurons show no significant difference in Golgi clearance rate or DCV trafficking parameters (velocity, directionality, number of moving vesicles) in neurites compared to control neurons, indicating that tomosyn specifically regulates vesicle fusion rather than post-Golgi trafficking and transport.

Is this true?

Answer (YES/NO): NO